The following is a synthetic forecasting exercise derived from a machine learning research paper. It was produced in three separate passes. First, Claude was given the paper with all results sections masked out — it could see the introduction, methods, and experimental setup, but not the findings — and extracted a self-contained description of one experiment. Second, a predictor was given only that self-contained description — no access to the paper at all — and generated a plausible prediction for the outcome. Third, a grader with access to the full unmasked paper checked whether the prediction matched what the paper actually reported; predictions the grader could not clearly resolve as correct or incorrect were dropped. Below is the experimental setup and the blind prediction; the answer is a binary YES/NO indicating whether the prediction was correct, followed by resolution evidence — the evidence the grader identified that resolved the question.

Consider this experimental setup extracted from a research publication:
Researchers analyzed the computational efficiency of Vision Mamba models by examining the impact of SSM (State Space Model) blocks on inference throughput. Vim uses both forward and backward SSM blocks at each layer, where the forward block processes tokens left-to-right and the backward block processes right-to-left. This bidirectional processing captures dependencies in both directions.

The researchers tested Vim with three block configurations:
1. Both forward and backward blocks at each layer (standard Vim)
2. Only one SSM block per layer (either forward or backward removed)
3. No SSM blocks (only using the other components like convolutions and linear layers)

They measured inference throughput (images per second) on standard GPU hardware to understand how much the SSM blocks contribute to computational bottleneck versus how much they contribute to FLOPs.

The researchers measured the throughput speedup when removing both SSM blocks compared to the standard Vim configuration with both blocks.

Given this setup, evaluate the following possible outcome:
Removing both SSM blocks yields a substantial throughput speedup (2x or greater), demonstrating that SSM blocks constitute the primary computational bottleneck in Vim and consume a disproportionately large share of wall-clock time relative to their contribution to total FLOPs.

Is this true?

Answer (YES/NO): YES